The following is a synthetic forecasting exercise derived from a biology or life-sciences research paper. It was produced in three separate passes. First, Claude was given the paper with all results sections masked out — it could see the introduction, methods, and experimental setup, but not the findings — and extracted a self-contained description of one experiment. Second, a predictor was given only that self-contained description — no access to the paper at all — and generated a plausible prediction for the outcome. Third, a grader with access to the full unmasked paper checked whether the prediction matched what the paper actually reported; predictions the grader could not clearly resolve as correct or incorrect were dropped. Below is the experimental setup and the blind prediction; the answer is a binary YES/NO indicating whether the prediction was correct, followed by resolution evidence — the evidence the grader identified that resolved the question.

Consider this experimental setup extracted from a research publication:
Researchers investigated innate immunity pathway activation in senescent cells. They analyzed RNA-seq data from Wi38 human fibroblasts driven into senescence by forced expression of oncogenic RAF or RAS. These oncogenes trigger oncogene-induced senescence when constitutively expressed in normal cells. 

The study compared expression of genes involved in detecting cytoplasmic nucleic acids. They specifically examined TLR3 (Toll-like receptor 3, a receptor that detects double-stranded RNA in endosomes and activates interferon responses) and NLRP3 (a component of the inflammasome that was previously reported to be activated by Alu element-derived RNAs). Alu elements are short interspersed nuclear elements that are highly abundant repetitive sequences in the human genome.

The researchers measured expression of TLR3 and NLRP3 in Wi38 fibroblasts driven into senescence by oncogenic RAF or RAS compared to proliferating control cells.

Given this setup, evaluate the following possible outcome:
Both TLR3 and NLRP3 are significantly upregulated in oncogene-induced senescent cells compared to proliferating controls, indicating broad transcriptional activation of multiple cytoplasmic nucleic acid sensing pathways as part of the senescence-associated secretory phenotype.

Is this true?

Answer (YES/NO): NO